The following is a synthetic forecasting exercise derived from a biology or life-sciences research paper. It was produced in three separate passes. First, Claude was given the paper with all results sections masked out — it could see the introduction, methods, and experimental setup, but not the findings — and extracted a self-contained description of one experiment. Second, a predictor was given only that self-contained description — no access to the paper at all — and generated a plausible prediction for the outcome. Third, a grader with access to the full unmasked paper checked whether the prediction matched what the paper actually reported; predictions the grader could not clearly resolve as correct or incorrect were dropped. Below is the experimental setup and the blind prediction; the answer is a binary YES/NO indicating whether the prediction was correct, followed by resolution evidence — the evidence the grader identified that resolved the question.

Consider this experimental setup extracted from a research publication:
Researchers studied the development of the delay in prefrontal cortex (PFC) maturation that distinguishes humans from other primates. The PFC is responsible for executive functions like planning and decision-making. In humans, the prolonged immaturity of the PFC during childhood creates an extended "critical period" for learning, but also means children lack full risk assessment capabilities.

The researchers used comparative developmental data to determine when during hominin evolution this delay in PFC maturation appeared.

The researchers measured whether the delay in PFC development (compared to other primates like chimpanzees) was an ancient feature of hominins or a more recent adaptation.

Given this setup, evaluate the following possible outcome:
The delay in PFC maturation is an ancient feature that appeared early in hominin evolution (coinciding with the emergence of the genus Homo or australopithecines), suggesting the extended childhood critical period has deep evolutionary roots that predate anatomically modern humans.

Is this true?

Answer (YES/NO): NO